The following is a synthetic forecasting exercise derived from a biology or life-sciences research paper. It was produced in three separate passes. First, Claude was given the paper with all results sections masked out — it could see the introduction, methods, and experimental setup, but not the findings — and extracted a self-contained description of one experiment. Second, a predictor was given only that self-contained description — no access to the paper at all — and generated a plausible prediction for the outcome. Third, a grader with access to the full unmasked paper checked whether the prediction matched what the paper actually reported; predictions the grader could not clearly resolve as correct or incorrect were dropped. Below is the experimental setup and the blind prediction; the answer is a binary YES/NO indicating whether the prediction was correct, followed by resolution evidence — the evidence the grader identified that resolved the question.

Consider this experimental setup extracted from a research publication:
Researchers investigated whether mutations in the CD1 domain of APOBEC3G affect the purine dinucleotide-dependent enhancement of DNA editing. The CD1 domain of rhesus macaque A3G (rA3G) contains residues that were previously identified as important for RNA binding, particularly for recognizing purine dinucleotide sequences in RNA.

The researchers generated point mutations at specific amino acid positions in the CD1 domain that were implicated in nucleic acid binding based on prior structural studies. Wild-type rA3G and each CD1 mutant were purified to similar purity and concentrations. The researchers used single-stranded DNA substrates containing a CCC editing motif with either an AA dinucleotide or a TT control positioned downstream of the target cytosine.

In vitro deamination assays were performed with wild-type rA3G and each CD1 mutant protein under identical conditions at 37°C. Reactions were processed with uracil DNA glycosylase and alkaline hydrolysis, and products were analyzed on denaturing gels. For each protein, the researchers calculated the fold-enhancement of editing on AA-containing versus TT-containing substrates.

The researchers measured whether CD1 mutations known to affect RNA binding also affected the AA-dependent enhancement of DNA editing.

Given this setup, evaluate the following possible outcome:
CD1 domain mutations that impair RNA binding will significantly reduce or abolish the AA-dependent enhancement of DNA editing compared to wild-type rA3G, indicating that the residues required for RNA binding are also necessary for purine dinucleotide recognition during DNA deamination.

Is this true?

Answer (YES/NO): YES